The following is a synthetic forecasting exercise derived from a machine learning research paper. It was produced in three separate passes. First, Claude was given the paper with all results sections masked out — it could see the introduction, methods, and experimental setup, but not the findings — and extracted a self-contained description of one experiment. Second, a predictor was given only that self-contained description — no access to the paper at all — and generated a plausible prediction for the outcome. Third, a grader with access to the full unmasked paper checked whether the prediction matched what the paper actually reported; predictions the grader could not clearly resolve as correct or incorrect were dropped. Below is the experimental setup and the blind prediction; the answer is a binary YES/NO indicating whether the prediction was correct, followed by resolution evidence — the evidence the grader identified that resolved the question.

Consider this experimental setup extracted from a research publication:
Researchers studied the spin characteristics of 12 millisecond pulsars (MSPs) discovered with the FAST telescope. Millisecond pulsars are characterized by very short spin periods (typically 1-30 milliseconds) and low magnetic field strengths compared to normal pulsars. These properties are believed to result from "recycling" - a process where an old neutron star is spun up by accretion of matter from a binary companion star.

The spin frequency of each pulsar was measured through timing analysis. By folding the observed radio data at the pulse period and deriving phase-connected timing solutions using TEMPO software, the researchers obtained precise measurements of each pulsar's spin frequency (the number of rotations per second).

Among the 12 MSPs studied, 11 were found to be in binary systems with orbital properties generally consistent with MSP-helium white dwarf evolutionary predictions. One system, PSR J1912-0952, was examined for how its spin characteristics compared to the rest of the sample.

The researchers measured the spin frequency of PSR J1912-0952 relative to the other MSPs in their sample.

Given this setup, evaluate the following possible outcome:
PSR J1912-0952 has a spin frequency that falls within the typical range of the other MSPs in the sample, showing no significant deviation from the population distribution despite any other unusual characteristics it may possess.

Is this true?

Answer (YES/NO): NO